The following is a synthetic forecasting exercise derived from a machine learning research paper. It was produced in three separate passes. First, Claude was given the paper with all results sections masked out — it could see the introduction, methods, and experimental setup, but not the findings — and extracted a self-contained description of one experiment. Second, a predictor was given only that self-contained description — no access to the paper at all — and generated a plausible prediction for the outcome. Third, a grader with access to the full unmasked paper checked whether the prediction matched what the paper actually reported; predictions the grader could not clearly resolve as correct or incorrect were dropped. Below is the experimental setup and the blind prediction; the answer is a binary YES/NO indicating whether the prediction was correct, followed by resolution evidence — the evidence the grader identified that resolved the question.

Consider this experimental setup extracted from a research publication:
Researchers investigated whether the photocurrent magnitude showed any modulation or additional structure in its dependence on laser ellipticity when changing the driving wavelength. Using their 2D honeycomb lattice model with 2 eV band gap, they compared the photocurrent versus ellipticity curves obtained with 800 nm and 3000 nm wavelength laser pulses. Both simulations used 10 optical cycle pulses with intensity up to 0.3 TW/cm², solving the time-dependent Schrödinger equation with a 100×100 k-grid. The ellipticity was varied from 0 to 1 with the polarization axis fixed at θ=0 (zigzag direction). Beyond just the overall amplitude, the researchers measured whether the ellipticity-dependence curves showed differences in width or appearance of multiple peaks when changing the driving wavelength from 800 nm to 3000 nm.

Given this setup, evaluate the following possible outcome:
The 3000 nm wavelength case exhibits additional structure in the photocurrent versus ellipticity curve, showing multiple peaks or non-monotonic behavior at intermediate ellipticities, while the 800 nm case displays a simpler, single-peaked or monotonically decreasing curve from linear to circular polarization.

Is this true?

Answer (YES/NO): YES